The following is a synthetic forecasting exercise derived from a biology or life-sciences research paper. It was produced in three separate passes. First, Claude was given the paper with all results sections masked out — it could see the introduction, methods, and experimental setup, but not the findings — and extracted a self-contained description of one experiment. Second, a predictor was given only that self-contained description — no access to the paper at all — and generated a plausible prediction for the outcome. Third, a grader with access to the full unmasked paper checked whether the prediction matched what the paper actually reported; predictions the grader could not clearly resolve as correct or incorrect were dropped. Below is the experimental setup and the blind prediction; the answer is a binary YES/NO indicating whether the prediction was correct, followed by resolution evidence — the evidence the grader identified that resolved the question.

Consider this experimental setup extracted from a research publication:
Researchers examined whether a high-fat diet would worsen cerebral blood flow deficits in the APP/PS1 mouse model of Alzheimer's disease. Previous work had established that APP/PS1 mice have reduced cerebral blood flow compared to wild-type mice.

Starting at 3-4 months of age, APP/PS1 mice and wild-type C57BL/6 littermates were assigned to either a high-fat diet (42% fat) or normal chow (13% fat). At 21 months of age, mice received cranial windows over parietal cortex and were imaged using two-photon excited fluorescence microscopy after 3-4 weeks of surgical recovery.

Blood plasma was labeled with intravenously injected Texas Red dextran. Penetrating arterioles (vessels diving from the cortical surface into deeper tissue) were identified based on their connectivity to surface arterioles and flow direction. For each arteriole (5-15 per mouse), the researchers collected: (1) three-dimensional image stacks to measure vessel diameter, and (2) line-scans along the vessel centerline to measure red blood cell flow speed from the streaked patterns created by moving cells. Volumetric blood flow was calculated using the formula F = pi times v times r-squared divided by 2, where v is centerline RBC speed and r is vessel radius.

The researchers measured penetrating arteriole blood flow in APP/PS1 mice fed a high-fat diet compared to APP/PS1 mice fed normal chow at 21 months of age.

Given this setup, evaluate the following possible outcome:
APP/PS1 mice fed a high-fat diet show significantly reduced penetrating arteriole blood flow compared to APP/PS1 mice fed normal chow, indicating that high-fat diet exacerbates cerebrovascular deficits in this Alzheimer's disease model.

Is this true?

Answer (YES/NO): NO